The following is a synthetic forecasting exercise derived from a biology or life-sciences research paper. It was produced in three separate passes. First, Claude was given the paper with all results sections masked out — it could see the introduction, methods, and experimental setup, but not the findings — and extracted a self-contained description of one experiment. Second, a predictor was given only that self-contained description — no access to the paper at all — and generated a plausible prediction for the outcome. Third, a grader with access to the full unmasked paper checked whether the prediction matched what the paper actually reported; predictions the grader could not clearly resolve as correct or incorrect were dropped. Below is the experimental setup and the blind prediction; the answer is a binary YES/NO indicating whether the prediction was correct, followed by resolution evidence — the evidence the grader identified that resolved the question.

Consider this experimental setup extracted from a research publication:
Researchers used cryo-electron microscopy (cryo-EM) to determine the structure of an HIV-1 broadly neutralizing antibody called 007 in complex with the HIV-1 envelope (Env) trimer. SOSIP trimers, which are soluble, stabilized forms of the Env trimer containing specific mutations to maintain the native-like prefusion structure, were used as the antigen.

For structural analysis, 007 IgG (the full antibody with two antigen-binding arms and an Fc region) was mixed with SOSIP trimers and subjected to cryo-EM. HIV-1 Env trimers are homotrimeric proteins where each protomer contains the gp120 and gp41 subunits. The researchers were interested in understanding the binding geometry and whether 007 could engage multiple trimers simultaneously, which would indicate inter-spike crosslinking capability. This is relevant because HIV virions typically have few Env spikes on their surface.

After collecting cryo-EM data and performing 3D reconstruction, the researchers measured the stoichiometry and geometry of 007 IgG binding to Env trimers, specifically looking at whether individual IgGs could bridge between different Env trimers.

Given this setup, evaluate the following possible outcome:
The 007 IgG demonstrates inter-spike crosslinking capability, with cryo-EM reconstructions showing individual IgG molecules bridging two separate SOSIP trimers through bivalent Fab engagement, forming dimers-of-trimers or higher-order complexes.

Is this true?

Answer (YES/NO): YES